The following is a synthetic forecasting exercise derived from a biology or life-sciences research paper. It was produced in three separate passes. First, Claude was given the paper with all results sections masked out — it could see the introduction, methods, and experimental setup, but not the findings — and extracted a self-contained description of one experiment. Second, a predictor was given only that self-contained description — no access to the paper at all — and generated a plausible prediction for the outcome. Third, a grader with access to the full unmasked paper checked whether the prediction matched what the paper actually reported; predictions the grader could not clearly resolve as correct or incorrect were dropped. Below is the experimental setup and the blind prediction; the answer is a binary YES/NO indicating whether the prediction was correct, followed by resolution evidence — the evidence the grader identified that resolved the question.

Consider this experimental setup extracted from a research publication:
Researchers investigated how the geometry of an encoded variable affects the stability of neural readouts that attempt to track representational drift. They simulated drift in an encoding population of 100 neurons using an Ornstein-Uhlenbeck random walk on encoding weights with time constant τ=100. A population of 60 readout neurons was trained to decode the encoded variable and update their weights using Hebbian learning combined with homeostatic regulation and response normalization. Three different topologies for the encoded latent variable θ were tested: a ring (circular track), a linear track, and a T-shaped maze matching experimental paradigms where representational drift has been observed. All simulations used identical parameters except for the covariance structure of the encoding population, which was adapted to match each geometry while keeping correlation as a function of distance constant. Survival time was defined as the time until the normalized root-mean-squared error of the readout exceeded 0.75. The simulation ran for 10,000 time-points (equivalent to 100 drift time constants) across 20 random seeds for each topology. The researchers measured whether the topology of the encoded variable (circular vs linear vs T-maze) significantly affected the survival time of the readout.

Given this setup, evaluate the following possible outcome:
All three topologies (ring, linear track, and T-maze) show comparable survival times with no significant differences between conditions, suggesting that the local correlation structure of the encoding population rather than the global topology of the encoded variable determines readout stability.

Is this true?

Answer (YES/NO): NO